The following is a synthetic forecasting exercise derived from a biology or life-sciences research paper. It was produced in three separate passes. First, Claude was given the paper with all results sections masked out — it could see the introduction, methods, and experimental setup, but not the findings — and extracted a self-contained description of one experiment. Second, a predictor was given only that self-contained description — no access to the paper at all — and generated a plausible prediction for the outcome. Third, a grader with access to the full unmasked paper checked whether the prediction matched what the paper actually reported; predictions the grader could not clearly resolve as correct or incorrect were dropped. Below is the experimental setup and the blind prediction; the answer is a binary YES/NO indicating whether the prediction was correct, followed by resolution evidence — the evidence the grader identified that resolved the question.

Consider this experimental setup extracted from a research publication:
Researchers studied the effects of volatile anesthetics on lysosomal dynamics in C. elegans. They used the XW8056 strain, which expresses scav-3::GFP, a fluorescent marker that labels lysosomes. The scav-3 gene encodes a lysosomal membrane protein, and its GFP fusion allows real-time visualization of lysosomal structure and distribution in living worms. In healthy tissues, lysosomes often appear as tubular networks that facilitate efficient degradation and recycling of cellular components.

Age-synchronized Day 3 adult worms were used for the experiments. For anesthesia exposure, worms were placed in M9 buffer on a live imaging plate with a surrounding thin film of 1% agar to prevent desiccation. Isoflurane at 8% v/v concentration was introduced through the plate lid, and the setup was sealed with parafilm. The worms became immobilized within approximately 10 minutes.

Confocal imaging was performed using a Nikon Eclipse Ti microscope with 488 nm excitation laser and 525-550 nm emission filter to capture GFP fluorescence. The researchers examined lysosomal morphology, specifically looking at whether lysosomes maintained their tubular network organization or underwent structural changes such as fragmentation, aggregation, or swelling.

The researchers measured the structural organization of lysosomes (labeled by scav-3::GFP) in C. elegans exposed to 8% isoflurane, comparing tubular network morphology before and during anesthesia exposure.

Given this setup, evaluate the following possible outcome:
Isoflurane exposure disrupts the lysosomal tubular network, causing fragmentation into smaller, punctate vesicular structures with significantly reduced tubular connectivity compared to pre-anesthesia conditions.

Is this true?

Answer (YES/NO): YES